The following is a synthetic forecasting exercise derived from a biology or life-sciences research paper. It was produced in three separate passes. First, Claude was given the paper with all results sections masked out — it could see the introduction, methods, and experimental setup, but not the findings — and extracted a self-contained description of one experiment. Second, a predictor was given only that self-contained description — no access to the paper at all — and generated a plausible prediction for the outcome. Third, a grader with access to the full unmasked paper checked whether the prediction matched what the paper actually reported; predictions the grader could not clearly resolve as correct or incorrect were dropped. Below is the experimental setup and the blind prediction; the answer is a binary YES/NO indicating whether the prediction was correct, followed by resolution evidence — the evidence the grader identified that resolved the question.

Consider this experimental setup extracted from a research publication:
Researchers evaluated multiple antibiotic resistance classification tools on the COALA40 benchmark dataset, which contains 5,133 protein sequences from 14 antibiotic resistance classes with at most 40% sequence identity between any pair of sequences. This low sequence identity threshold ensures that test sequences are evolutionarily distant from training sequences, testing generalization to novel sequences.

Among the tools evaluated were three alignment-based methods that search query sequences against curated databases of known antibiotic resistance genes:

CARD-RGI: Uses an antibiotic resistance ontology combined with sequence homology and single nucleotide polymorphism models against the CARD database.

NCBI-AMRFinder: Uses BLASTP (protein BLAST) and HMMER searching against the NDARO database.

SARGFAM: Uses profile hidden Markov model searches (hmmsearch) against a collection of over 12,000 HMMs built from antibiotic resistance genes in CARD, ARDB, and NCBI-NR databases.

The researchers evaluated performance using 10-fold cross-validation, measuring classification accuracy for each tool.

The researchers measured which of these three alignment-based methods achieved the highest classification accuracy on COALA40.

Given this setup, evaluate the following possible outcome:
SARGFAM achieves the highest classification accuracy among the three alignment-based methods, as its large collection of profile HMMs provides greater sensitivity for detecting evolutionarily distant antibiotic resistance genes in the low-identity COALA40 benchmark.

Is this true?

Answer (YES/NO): NO